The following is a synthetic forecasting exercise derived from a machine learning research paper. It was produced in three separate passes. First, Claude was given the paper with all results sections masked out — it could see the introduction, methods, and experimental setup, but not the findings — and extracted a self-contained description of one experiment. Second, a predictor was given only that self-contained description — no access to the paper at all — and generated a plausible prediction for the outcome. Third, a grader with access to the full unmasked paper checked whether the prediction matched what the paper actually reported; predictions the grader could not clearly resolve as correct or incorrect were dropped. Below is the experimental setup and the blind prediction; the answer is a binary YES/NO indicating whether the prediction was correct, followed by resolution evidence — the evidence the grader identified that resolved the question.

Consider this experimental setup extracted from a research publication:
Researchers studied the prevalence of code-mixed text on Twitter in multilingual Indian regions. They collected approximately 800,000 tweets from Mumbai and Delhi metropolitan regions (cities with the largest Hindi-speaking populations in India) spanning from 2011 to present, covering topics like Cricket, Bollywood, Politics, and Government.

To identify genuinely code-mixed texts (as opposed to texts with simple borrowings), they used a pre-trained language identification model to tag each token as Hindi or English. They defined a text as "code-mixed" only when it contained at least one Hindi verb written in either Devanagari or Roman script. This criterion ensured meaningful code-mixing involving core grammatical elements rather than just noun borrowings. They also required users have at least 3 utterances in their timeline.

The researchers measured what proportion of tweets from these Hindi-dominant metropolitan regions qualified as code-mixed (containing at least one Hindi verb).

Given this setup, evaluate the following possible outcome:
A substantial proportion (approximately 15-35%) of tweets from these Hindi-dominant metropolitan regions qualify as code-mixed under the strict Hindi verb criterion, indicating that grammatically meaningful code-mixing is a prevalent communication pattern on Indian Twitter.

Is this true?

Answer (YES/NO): NO